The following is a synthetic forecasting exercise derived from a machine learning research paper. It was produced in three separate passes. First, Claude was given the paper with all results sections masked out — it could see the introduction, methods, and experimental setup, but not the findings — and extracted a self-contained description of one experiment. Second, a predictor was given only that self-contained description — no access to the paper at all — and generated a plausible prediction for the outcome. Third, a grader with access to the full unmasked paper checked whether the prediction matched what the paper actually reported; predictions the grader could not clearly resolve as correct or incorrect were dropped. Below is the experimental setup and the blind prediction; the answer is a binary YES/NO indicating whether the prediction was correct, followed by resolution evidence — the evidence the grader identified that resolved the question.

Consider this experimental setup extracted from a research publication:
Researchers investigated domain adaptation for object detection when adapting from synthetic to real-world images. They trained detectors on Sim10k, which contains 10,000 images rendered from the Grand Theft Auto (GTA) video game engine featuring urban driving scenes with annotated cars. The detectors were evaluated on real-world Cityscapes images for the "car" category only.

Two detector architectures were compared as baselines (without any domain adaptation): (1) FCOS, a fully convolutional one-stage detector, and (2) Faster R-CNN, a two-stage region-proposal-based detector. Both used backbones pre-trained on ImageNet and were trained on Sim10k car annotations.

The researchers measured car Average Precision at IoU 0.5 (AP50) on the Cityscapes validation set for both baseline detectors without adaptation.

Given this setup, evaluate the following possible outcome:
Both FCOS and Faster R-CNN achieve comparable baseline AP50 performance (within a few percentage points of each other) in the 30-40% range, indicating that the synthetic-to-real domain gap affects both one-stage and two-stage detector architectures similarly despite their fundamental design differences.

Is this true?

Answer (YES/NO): YES